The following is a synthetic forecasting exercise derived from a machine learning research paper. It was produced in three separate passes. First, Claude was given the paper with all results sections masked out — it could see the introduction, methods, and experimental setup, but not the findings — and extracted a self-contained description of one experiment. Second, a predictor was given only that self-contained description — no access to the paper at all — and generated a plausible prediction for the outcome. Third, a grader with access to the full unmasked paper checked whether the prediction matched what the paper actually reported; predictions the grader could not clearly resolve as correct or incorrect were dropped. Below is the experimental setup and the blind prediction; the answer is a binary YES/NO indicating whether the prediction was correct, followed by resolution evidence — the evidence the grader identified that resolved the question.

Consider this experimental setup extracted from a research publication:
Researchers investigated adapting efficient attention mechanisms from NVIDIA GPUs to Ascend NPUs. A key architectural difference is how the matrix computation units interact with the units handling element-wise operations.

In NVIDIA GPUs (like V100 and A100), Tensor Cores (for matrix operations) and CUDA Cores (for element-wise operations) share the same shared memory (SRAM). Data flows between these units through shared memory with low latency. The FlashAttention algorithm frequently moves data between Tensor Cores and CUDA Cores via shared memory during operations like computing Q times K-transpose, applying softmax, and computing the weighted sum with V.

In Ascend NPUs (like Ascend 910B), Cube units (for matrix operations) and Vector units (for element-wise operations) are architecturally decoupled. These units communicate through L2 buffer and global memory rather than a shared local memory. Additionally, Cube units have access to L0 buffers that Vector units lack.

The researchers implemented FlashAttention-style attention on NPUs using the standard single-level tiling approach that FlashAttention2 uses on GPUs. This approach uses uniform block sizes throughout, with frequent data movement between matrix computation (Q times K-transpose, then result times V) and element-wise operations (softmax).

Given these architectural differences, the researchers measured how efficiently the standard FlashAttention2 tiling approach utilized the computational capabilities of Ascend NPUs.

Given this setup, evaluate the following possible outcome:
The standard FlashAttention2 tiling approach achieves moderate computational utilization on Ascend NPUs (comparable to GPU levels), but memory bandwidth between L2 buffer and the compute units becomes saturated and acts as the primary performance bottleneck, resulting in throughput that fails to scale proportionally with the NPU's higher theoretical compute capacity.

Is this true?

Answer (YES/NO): NO